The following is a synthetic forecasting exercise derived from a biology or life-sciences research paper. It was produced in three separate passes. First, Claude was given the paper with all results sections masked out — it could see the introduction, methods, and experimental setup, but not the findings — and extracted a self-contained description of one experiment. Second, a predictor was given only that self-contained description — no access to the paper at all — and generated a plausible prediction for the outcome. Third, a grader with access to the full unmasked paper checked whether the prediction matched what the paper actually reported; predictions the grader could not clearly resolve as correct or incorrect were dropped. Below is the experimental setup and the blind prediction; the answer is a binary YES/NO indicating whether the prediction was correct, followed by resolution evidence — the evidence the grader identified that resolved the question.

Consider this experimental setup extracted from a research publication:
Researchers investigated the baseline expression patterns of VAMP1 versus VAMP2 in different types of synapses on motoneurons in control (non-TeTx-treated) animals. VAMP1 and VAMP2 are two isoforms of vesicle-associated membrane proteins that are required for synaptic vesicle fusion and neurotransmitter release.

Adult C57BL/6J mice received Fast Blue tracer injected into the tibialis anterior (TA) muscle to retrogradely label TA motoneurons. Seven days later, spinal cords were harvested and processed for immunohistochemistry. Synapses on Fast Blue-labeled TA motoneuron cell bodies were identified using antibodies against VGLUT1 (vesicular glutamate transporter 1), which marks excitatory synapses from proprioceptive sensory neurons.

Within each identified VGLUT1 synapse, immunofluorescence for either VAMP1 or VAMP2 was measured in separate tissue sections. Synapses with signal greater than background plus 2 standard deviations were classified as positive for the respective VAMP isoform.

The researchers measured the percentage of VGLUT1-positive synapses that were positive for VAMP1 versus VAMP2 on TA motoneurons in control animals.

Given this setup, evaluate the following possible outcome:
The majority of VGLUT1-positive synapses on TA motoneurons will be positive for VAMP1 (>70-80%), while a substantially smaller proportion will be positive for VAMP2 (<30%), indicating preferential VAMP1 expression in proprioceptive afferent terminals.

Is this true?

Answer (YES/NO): YES